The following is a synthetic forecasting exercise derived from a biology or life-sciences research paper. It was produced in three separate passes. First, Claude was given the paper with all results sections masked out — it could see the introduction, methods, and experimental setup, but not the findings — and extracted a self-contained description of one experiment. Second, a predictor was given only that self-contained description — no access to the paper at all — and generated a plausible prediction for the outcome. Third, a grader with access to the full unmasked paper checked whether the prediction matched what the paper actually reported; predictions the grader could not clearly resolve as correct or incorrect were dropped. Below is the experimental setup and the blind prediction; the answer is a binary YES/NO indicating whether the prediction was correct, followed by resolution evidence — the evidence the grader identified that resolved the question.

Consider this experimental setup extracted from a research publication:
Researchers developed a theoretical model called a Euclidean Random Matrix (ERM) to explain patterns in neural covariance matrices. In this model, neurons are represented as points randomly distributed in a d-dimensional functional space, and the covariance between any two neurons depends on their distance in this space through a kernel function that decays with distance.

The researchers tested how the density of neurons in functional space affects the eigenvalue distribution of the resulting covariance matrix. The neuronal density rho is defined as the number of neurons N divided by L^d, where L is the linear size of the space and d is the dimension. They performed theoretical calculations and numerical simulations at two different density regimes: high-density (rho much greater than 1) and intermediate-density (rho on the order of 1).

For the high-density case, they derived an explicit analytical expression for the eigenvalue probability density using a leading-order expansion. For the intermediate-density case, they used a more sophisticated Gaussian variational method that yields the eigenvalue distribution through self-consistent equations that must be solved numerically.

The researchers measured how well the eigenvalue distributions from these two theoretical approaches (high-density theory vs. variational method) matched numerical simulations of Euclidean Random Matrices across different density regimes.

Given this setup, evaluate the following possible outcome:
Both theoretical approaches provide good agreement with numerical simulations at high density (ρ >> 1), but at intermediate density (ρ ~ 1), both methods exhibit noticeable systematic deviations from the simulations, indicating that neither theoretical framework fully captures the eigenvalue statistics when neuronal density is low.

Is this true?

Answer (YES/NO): NO